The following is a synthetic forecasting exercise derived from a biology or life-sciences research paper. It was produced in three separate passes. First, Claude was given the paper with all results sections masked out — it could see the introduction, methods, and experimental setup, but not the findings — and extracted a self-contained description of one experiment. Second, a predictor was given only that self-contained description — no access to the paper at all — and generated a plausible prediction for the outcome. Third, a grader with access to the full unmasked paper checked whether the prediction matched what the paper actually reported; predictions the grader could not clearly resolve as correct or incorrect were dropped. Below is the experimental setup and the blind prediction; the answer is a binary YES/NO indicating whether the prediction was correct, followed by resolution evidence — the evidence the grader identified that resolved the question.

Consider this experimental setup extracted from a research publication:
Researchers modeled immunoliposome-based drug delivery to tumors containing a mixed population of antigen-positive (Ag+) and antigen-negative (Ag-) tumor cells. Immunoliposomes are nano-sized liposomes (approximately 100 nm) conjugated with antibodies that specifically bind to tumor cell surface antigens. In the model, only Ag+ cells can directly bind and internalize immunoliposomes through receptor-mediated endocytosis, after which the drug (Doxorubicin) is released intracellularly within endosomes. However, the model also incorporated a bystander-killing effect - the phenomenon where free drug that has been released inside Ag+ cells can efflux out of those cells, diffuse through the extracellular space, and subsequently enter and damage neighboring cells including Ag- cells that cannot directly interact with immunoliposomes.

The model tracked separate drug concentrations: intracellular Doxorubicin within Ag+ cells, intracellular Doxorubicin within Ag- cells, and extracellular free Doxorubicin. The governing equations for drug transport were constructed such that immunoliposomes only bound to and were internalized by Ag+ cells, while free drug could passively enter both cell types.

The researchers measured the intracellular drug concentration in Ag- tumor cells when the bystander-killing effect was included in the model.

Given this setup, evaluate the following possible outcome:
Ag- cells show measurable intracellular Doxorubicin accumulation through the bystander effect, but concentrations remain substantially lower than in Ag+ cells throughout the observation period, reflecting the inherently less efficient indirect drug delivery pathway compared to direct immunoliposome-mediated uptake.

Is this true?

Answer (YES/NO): NO